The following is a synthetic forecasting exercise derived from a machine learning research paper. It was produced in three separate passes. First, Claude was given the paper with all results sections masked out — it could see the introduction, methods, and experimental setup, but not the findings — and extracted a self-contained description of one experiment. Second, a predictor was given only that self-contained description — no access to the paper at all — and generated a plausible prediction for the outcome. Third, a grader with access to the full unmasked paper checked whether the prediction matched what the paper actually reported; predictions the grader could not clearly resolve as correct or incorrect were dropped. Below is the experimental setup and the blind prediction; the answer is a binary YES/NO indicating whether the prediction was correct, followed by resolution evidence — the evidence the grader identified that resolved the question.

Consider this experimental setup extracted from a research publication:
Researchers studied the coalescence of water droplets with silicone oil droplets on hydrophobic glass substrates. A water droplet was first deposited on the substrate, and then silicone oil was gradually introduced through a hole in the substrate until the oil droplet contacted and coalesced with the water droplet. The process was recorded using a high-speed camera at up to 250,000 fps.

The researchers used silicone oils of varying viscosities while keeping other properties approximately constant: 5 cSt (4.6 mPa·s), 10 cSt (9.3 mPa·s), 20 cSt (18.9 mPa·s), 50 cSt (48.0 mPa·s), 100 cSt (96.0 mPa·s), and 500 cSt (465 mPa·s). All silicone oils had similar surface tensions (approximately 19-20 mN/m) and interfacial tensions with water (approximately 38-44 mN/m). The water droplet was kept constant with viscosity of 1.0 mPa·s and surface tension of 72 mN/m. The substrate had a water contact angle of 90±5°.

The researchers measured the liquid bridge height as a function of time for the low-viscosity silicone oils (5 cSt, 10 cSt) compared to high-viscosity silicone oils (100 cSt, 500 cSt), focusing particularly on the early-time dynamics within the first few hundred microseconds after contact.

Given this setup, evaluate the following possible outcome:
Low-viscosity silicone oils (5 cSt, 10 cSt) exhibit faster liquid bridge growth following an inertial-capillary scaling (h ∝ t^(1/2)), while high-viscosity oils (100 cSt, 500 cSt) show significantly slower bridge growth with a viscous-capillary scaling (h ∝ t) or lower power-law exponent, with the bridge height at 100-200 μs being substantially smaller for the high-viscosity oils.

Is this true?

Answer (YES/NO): NO